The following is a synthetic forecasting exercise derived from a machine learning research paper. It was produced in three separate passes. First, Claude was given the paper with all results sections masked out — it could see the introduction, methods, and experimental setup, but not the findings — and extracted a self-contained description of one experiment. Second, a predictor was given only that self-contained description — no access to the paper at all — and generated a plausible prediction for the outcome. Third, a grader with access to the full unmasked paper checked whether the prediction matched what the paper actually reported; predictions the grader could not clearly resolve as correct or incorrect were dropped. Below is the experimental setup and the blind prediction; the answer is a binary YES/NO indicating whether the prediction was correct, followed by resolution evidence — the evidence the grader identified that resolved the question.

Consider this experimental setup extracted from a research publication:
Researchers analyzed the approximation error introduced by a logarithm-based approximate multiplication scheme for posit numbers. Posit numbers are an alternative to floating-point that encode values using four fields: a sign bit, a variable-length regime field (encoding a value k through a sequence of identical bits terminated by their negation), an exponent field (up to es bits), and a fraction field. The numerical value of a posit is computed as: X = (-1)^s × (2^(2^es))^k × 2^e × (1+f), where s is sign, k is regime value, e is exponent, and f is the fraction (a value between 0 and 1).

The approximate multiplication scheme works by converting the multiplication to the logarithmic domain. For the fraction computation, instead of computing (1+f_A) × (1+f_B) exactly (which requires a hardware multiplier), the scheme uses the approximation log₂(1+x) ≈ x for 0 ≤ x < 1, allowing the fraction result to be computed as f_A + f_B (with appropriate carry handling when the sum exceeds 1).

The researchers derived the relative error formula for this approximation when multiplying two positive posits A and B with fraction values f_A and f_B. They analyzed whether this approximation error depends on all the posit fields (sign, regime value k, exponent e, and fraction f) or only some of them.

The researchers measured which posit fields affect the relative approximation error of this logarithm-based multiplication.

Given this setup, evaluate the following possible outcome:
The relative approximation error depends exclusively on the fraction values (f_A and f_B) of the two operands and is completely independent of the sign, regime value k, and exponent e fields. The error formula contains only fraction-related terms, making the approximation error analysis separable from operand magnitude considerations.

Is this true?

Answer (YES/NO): YES